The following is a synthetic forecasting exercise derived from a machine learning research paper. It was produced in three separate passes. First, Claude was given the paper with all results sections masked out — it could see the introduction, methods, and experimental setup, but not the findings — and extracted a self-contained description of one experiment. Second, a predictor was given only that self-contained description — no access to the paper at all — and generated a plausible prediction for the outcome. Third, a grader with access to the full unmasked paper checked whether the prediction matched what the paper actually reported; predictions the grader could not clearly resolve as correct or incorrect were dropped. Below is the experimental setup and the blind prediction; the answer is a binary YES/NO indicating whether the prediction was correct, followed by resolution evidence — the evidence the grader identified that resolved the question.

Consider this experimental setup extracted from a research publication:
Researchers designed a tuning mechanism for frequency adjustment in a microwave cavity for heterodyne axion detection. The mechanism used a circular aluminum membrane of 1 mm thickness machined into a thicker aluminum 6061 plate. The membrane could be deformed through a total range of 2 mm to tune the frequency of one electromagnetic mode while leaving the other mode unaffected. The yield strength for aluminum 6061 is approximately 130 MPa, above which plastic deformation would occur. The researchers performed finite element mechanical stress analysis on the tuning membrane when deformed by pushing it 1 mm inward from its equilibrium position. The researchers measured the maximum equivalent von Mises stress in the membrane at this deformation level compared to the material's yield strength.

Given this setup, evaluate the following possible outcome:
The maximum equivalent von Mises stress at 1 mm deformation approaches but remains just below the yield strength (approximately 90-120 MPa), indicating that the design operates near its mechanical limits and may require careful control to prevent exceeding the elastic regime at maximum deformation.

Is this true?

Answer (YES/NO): NO